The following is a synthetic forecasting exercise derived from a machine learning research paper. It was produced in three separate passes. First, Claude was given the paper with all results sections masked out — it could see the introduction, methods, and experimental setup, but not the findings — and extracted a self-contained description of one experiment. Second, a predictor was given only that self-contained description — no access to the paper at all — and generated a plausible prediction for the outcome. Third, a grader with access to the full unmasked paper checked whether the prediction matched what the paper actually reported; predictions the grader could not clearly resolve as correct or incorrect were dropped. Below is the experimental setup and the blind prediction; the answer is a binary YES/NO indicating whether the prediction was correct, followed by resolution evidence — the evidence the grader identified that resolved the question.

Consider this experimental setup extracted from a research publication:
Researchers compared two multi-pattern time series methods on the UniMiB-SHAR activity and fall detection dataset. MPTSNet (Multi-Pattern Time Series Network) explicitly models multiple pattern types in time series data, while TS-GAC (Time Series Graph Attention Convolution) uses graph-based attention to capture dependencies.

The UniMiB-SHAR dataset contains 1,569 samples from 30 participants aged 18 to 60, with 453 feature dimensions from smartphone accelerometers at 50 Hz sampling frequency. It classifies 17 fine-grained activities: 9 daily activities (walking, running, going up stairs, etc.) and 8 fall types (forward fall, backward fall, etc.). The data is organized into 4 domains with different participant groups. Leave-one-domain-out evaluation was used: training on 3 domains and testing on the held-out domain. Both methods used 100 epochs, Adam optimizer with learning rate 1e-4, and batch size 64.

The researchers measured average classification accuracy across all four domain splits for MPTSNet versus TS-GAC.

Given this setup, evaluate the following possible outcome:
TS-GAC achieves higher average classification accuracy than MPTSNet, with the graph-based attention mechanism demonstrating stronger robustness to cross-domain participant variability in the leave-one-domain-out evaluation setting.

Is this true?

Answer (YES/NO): NO